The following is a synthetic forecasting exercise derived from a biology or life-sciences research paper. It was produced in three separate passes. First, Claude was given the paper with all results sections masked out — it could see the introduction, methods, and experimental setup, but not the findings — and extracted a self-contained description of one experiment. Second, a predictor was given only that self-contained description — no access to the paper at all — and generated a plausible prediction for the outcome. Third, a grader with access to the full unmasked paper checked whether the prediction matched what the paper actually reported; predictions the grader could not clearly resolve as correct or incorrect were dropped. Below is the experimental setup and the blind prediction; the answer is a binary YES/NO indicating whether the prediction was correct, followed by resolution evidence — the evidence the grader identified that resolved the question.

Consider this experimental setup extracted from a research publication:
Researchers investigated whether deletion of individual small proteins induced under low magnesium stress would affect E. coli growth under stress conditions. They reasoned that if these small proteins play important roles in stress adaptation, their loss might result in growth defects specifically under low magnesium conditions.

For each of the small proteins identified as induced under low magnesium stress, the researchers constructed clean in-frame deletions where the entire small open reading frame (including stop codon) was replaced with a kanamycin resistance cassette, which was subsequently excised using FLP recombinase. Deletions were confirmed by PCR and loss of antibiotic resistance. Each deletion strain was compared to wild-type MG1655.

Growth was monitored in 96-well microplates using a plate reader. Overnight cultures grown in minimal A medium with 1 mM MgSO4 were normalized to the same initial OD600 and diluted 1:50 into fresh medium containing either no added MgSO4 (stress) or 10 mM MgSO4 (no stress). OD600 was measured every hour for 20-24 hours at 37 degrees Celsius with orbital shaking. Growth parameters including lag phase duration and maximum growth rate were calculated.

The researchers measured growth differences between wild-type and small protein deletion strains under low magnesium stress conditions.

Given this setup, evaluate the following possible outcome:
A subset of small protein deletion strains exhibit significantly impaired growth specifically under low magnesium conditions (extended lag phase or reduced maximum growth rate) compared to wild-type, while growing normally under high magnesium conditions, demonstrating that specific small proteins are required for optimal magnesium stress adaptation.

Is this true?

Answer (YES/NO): YES